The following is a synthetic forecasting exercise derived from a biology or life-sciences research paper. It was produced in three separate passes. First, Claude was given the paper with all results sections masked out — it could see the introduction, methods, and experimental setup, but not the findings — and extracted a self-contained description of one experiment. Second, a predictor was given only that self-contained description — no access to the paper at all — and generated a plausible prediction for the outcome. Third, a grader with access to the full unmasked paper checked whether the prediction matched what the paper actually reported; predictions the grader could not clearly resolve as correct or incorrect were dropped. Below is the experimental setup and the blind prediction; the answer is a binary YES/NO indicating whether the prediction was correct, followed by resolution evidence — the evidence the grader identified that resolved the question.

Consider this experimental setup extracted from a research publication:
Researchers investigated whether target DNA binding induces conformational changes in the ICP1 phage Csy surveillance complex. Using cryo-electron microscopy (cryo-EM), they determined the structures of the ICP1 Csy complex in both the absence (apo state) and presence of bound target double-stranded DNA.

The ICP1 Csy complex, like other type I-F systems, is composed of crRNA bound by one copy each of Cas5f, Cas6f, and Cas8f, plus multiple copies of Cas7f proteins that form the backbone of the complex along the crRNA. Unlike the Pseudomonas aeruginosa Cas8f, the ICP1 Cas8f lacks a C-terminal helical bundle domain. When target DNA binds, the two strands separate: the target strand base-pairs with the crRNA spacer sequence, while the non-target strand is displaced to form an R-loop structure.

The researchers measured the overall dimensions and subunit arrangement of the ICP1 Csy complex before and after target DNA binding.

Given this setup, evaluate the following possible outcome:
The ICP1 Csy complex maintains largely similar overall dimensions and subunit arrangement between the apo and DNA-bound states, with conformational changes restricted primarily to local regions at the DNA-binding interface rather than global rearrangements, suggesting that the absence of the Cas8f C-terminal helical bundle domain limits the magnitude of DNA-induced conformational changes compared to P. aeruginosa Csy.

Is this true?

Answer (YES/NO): NO